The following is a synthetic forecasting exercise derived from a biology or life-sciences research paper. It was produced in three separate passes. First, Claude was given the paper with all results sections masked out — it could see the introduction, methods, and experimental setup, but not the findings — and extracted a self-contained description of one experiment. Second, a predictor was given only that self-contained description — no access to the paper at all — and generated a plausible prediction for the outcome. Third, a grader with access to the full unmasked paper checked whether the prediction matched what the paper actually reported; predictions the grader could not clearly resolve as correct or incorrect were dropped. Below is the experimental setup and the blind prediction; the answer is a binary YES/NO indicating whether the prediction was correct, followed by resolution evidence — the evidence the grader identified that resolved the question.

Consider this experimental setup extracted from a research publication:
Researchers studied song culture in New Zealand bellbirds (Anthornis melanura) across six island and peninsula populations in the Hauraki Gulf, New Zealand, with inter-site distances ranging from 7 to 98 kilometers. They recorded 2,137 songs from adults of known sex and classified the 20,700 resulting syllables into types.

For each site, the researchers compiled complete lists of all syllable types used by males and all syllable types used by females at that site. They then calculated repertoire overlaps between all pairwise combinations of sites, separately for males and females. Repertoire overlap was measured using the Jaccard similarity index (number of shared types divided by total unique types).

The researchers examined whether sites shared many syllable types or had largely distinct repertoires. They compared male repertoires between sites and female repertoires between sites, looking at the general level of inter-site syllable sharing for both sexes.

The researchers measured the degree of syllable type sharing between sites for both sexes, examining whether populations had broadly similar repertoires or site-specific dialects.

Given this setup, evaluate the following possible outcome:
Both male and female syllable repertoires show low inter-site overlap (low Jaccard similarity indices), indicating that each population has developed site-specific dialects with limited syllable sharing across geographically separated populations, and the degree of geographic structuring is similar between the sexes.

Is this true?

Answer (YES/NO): YES